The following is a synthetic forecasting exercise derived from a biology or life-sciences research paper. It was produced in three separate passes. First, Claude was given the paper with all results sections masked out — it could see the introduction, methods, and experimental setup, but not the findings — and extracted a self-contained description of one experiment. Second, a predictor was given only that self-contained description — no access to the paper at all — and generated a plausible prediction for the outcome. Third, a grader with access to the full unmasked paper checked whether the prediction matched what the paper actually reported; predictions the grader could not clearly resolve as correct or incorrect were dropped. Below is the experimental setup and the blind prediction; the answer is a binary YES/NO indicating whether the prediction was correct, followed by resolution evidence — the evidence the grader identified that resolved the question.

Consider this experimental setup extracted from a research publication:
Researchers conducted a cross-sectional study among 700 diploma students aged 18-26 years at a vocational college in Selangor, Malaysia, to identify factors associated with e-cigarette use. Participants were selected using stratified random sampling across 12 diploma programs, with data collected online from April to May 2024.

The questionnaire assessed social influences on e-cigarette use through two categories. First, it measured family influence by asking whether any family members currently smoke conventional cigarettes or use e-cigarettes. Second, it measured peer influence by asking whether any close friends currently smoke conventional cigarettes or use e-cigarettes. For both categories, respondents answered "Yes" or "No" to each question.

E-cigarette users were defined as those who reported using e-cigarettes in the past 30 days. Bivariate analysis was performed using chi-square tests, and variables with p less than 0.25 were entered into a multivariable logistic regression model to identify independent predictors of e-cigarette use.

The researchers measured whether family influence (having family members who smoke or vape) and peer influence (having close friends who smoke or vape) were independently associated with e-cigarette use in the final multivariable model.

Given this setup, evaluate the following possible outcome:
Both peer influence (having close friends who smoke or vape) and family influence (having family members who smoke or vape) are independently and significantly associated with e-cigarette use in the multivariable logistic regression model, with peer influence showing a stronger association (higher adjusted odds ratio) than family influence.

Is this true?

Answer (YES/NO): NO